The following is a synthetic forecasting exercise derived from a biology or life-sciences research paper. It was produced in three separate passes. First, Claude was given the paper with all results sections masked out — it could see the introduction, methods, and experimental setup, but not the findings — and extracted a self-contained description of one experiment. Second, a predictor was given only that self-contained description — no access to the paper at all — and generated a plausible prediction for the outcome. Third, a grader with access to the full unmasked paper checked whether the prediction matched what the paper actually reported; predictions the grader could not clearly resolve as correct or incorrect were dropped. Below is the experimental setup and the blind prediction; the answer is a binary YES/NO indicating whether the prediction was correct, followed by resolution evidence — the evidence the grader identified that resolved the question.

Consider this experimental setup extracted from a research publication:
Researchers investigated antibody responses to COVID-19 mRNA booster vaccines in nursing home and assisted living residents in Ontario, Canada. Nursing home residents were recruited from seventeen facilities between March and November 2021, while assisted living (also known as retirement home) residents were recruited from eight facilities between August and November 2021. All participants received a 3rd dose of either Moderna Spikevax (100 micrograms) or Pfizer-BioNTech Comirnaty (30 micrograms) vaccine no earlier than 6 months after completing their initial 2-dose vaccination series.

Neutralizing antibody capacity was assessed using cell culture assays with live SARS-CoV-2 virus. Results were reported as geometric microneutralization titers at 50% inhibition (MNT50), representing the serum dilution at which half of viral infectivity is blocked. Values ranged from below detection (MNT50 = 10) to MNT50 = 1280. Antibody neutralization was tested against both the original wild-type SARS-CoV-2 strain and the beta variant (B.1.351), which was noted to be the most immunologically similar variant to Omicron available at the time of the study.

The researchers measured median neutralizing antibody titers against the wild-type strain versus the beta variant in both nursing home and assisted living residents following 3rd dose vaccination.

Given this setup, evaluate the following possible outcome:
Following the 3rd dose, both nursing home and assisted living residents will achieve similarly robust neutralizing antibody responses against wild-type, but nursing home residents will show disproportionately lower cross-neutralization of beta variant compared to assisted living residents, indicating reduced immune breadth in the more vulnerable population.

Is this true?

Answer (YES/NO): NO